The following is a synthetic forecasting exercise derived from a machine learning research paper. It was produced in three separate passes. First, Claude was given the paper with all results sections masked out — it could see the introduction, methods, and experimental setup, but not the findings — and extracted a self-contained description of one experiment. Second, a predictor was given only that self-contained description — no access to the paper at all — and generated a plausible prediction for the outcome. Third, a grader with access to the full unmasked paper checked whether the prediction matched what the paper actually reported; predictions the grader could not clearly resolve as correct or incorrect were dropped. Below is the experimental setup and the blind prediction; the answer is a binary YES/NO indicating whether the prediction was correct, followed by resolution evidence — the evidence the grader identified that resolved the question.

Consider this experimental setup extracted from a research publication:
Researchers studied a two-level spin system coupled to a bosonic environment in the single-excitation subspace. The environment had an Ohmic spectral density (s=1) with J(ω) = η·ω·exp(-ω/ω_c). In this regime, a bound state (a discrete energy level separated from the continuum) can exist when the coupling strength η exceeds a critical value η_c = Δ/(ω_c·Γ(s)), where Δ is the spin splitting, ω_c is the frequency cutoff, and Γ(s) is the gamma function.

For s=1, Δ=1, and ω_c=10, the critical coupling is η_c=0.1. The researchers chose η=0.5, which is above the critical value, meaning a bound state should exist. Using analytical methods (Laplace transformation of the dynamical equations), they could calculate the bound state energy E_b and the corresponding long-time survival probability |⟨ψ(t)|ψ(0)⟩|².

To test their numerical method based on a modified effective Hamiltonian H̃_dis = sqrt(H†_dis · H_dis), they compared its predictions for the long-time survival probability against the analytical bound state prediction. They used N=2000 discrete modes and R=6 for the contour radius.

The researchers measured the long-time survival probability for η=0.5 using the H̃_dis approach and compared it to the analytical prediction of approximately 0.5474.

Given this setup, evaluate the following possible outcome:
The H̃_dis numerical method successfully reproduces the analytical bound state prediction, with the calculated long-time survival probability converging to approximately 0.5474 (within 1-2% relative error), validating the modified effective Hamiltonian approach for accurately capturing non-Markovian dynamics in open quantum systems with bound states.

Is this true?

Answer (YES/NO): YES